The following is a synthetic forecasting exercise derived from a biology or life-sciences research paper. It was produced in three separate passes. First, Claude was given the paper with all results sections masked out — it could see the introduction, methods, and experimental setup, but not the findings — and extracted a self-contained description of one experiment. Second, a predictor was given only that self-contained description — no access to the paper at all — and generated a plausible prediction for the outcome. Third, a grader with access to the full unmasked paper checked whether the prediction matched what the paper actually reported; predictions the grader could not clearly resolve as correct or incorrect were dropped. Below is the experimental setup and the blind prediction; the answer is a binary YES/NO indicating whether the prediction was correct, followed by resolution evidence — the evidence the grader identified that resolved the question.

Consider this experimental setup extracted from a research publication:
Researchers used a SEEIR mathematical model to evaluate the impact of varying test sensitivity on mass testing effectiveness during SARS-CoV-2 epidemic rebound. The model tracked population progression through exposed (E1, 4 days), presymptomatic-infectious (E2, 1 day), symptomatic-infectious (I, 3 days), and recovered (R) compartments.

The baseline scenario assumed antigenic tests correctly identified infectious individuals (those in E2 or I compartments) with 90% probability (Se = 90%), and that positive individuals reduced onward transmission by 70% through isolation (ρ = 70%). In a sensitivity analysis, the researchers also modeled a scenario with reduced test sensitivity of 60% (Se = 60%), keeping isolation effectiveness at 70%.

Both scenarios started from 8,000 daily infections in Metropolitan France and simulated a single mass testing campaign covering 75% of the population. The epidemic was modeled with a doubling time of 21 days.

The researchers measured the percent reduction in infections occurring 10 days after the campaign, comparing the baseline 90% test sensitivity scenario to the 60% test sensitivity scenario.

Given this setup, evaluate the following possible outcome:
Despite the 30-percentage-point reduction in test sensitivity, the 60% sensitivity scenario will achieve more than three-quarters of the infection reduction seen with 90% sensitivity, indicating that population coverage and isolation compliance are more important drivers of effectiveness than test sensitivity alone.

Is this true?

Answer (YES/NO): NO